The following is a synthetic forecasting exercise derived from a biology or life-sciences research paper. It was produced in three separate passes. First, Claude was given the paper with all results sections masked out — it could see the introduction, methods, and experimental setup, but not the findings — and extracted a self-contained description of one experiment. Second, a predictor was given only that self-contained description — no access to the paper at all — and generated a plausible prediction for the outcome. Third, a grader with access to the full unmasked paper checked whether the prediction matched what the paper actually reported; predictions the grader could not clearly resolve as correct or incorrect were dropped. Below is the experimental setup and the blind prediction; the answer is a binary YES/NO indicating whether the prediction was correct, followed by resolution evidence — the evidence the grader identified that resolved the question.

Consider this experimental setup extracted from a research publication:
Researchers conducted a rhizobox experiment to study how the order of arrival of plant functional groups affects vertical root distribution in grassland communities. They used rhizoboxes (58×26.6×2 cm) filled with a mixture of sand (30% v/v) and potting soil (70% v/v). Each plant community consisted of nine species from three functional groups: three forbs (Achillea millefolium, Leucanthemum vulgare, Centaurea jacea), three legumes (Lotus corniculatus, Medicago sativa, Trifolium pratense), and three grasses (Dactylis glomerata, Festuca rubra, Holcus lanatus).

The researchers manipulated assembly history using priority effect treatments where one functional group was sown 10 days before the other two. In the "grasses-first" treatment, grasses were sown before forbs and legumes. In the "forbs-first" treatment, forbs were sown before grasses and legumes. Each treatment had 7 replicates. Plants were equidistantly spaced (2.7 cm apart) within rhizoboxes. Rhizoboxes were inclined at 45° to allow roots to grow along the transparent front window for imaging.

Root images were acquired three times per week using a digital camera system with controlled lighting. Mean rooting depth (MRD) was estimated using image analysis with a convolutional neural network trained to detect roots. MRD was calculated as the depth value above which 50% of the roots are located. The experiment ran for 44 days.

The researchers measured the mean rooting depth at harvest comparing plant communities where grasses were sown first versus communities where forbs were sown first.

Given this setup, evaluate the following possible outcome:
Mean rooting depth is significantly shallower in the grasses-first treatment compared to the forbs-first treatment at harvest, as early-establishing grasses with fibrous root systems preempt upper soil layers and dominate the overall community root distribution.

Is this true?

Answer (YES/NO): YES